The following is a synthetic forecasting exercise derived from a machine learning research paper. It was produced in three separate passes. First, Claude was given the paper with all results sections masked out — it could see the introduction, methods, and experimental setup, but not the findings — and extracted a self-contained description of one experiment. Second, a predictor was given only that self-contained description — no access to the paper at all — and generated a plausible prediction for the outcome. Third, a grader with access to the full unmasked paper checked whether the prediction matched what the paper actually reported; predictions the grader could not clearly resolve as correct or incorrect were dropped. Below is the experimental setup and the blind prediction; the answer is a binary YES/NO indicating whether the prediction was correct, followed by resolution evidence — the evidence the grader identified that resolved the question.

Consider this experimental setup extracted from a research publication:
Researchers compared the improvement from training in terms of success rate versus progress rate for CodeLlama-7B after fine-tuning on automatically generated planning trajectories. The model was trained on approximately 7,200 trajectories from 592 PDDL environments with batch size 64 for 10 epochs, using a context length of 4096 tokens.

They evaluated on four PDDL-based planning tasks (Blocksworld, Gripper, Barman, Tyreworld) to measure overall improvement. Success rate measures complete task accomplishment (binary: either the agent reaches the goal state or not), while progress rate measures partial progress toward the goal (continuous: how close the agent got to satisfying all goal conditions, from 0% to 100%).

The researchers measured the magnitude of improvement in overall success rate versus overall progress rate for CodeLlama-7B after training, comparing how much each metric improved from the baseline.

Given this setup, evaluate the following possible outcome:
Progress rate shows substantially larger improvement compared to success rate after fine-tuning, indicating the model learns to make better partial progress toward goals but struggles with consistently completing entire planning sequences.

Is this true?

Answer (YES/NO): YES